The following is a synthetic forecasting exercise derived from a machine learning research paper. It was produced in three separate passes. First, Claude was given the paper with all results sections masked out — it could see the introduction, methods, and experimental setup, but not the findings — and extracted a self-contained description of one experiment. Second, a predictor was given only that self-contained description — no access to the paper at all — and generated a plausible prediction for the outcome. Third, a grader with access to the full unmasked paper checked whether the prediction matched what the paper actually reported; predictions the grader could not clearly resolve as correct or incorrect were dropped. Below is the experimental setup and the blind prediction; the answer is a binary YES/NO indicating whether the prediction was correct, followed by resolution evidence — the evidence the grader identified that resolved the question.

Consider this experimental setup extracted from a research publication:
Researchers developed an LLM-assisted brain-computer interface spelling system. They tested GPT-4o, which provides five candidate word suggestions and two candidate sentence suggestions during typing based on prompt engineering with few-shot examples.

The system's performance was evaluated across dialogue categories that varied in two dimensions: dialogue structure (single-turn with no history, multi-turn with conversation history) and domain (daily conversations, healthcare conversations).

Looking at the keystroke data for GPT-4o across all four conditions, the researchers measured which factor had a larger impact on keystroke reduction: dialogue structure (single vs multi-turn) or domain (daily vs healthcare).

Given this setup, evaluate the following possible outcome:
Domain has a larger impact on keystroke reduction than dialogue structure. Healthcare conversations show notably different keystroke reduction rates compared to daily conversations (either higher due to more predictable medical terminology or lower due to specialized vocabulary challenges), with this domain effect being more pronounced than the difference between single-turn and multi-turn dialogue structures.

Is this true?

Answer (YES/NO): NO